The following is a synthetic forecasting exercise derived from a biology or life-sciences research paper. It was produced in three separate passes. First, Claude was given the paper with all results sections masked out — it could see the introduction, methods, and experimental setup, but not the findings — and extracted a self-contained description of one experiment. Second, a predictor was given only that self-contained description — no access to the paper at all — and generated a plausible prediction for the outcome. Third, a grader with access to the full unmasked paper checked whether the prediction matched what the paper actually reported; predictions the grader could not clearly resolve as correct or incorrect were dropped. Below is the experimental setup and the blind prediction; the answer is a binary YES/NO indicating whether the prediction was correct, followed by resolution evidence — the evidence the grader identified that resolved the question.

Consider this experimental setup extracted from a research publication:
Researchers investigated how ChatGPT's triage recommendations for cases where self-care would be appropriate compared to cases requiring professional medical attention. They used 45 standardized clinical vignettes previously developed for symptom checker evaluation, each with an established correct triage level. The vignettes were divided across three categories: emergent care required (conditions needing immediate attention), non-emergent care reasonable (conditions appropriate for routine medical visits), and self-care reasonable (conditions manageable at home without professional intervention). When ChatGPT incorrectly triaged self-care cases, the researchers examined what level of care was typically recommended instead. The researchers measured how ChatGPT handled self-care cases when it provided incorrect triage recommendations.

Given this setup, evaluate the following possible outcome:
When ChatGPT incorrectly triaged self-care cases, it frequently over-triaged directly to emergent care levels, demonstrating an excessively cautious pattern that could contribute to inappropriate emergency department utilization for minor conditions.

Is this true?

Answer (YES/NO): NO